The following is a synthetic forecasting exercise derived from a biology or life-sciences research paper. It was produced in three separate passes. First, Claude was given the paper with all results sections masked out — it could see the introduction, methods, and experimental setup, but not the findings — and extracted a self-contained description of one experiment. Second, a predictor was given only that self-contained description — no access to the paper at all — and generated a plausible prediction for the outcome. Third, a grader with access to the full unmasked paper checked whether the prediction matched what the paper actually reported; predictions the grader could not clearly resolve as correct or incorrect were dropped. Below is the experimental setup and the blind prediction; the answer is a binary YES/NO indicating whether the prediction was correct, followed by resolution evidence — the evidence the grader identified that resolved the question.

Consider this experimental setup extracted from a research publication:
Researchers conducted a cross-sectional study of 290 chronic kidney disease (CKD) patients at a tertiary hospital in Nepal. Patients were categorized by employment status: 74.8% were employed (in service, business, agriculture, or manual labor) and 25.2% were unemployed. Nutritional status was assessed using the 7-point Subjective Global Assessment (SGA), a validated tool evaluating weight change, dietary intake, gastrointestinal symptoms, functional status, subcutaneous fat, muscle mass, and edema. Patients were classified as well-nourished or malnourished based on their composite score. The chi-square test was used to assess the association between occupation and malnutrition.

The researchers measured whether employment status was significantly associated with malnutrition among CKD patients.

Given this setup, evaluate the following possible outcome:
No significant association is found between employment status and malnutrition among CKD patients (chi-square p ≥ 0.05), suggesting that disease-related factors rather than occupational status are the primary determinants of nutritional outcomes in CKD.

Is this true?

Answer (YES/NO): YES